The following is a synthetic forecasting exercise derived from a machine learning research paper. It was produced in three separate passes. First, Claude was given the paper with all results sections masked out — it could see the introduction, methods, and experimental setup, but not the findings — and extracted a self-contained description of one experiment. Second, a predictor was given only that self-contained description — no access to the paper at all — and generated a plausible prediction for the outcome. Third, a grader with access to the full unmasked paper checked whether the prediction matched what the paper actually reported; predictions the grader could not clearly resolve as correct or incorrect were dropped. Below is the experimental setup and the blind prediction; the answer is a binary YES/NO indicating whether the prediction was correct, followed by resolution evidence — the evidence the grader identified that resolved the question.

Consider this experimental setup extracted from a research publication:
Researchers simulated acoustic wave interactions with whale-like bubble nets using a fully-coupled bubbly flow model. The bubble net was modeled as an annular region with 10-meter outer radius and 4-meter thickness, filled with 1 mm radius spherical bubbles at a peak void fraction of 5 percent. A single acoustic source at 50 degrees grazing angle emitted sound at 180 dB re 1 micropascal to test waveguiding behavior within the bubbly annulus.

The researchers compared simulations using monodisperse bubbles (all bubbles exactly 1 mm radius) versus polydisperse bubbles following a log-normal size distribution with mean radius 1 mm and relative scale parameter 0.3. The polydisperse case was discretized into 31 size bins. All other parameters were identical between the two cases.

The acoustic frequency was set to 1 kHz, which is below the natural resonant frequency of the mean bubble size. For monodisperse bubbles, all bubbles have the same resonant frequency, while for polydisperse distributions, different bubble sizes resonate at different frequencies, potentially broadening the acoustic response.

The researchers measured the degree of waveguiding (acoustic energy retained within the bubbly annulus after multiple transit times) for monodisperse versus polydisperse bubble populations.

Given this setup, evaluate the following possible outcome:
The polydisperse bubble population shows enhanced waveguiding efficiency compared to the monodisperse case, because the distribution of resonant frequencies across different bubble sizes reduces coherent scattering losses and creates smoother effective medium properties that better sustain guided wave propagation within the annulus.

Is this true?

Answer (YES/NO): NO